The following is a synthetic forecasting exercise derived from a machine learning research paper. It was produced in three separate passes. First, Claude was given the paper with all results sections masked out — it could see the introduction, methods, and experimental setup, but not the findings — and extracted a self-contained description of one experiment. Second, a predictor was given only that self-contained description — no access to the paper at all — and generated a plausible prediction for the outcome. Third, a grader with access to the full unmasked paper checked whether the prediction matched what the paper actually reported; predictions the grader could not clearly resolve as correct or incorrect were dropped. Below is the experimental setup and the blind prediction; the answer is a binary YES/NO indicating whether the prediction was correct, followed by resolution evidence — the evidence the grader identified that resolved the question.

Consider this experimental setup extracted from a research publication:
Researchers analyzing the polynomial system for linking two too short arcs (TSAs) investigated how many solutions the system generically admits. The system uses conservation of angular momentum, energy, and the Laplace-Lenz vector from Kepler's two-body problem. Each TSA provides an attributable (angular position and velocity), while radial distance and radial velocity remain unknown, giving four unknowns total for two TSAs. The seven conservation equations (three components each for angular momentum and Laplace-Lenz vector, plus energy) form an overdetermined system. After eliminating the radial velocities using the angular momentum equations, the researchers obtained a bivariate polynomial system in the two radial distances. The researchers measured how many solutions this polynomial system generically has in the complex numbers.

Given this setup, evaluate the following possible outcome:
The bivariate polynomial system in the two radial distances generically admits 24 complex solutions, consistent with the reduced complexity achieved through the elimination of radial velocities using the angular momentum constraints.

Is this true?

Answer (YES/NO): NO